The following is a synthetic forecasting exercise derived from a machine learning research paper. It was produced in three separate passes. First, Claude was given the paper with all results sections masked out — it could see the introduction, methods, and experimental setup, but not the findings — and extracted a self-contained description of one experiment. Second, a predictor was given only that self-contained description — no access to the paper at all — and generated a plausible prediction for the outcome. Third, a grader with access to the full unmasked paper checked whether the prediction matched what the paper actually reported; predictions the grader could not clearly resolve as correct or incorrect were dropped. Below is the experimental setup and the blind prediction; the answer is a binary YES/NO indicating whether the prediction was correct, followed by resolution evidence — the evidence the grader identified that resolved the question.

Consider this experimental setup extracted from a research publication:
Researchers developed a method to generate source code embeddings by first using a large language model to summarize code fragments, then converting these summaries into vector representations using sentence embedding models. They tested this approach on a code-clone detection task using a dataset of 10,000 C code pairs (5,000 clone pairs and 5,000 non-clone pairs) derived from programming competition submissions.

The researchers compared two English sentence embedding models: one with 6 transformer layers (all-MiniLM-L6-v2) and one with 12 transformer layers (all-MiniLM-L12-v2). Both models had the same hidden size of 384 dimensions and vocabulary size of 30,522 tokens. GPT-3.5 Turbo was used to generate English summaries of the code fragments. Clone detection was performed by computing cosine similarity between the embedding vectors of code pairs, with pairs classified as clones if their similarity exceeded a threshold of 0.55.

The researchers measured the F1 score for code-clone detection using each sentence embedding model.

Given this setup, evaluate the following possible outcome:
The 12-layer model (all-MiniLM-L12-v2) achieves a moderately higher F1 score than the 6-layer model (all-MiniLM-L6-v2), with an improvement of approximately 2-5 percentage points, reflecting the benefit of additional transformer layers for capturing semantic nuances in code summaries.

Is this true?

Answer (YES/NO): YES